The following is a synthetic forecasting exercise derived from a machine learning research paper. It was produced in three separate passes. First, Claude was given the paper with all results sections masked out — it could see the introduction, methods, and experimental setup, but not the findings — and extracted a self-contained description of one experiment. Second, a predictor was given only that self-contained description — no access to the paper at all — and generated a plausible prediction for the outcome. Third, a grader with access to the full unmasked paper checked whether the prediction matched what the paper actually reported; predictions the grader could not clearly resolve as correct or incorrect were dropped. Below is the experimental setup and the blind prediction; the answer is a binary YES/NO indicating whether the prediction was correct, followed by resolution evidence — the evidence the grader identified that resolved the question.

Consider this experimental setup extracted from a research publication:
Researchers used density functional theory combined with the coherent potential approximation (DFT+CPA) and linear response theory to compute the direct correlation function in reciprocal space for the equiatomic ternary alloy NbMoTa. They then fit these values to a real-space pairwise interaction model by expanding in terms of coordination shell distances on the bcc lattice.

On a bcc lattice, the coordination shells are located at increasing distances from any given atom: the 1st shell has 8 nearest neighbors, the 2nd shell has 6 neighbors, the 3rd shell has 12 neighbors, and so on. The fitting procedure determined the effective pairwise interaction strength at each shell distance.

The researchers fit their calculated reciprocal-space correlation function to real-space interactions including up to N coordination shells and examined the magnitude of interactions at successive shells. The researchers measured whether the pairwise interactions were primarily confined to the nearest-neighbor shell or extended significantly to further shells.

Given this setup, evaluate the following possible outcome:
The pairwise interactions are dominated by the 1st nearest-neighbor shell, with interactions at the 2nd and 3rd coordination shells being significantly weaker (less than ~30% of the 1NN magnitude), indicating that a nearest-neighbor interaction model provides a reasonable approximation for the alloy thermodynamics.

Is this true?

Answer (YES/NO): NO